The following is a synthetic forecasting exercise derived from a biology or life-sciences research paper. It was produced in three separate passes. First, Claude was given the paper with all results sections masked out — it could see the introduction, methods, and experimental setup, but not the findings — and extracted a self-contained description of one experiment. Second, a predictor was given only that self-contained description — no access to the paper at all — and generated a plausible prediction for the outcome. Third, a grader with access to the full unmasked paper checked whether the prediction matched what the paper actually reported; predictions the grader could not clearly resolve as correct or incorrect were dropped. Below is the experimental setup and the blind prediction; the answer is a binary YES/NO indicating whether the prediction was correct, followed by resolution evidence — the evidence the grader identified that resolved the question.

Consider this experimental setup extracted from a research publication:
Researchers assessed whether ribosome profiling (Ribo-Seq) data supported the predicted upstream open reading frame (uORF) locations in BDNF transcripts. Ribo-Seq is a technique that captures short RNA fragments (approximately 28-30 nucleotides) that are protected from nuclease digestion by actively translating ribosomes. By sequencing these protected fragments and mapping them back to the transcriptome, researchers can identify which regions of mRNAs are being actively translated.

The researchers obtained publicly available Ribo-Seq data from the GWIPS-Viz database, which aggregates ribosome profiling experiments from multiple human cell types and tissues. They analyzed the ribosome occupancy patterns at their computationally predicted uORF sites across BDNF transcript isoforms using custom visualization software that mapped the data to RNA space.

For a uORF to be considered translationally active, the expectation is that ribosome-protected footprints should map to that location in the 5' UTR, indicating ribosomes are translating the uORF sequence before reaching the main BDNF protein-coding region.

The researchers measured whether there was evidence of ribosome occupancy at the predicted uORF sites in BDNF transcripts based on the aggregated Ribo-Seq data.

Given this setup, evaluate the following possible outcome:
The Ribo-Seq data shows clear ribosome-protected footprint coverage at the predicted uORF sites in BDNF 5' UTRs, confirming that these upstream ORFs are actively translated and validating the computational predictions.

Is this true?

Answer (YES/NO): NO